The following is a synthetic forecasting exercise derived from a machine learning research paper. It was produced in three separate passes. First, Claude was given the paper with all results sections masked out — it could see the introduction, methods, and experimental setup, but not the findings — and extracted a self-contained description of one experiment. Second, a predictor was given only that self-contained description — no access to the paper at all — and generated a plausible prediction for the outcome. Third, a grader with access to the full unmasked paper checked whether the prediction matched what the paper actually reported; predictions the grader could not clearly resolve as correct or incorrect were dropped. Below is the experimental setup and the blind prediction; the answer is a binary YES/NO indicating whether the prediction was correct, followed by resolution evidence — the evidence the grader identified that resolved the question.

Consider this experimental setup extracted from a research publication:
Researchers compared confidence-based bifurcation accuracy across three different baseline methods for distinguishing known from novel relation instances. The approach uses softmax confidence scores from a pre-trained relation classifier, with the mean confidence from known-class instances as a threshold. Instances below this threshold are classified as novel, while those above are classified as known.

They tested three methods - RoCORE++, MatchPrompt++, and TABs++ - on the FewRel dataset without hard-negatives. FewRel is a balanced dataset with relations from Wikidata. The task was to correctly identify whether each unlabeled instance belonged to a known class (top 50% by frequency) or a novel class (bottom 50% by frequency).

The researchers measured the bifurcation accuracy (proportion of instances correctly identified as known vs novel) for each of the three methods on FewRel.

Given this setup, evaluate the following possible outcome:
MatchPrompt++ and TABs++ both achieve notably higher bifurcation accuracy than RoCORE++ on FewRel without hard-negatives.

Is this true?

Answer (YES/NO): YES